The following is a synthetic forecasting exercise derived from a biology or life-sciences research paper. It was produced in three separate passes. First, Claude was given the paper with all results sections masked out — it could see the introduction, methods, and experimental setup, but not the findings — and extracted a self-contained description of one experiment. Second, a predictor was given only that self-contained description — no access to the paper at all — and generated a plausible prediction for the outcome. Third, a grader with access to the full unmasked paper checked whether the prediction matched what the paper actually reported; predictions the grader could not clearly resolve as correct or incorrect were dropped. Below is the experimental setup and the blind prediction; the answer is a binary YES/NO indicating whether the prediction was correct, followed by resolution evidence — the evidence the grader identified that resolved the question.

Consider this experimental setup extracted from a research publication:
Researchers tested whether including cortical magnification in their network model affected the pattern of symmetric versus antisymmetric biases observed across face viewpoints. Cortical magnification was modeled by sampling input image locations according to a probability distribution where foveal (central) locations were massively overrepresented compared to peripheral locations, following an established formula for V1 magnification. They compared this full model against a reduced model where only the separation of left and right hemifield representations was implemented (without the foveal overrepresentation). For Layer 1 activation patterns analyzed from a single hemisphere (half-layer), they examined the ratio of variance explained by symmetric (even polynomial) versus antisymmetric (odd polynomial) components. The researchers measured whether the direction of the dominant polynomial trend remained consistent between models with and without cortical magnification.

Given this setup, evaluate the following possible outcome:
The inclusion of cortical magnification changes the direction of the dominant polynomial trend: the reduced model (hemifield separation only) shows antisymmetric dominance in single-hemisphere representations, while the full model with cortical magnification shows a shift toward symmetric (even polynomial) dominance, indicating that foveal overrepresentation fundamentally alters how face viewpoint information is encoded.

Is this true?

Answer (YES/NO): NO